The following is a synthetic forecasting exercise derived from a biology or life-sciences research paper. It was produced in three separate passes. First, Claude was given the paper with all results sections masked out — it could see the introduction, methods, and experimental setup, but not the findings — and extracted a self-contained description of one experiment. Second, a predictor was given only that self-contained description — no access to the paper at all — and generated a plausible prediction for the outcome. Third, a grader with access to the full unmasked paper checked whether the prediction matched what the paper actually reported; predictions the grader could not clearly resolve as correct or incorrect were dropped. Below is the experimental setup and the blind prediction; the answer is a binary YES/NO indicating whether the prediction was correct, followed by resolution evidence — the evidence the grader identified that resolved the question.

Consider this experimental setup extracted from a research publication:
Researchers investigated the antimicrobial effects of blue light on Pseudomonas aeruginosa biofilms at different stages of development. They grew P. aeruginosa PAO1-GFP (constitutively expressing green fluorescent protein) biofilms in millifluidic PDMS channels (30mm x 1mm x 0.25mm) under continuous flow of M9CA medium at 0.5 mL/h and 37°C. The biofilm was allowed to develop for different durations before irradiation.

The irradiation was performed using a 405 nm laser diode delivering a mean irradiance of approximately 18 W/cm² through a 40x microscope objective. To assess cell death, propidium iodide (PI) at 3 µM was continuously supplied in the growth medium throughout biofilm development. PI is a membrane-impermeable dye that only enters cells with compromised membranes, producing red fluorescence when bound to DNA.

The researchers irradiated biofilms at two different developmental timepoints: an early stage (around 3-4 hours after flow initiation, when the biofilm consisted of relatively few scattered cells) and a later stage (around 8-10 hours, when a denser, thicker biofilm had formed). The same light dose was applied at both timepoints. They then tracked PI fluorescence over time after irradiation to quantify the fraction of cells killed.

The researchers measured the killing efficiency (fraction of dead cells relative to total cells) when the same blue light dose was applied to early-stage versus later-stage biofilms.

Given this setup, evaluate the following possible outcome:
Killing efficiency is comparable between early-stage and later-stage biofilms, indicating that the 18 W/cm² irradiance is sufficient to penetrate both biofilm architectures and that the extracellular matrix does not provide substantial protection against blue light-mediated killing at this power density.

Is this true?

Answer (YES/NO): NO